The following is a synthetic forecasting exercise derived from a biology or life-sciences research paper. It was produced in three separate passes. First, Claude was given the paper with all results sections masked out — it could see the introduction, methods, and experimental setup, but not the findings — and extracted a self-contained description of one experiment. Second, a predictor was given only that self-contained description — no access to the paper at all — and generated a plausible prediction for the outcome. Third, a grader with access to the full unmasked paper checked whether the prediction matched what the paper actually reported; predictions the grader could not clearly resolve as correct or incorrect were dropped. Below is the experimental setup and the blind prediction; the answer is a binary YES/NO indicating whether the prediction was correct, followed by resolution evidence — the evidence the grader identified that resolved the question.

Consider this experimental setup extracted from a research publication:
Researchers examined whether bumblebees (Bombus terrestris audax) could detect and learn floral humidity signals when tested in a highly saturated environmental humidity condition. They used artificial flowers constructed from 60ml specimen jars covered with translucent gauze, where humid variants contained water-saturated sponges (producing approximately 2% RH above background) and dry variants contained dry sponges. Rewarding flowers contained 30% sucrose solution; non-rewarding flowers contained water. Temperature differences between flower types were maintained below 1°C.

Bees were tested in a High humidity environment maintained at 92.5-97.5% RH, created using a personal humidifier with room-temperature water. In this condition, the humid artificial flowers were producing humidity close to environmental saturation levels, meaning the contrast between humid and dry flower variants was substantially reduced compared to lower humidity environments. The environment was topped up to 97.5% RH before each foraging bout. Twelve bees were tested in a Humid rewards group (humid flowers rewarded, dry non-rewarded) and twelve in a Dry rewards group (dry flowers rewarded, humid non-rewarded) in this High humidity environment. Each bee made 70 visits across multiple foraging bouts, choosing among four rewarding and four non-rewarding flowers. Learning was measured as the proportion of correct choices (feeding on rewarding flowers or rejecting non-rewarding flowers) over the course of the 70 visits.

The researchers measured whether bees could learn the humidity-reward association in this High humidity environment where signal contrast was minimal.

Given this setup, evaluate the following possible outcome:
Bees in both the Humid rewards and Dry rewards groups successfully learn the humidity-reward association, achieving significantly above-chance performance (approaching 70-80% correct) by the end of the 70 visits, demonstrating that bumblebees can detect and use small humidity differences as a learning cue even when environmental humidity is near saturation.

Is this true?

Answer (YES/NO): NO